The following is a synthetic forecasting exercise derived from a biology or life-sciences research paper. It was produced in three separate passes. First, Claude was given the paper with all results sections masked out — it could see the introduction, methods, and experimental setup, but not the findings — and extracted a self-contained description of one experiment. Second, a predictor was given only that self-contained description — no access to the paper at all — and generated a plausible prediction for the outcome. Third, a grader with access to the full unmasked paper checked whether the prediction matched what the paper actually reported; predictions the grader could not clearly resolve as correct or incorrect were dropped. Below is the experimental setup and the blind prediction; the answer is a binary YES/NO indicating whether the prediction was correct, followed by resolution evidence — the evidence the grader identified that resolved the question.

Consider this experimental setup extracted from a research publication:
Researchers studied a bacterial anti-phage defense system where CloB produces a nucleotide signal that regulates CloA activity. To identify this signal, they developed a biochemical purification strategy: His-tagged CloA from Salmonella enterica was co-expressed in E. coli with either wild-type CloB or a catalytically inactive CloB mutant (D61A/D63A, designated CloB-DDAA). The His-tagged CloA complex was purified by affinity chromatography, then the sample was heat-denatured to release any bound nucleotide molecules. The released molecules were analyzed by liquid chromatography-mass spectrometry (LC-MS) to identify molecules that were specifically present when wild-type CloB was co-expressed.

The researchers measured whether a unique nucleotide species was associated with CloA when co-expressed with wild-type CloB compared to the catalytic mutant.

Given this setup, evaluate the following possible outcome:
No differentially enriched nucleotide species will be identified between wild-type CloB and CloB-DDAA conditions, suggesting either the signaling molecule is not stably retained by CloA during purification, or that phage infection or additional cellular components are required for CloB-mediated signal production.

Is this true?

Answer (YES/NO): NO